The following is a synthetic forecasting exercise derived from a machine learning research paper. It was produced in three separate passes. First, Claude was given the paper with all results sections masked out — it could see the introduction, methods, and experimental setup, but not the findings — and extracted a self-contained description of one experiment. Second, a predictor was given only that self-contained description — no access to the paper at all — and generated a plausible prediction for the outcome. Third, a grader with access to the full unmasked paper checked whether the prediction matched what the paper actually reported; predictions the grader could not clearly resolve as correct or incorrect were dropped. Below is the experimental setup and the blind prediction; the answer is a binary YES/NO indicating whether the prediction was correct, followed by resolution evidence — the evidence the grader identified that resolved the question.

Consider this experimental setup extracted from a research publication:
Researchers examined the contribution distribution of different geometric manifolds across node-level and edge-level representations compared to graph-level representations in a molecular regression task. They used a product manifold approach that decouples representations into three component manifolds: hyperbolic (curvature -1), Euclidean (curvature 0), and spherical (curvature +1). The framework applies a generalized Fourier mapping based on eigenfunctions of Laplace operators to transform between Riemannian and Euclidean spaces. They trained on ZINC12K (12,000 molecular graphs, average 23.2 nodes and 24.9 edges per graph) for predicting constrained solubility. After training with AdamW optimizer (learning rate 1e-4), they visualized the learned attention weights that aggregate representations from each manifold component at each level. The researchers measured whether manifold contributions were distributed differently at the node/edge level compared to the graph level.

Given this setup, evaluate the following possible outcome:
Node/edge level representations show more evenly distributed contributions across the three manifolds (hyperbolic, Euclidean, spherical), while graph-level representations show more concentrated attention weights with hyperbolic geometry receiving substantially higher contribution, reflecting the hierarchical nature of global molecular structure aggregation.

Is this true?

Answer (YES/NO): NO